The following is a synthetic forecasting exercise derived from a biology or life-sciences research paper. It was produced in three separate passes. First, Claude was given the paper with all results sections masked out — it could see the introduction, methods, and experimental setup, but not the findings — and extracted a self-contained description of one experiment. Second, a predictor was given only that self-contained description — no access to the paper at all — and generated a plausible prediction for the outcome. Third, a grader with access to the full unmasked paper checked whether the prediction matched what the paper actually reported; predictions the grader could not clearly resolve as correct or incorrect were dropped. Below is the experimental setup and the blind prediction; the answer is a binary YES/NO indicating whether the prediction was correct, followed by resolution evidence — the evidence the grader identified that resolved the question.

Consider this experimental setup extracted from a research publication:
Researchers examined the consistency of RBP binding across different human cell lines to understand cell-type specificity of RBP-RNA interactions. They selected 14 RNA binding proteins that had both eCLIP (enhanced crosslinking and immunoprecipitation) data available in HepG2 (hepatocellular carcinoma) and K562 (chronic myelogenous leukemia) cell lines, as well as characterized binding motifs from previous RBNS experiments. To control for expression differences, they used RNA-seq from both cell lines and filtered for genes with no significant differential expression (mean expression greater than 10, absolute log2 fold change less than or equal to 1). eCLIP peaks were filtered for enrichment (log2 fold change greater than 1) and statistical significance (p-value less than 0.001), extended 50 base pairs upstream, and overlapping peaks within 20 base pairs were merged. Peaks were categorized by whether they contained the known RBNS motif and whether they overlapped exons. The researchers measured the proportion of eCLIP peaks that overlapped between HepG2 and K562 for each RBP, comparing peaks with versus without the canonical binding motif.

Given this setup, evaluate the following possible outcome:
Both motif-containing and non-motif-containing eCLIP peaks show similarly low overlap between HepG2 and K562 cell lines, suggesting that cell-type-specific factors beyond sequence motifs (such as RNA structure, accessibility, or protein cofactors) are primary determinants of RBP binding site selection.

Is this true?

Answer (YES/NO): NO